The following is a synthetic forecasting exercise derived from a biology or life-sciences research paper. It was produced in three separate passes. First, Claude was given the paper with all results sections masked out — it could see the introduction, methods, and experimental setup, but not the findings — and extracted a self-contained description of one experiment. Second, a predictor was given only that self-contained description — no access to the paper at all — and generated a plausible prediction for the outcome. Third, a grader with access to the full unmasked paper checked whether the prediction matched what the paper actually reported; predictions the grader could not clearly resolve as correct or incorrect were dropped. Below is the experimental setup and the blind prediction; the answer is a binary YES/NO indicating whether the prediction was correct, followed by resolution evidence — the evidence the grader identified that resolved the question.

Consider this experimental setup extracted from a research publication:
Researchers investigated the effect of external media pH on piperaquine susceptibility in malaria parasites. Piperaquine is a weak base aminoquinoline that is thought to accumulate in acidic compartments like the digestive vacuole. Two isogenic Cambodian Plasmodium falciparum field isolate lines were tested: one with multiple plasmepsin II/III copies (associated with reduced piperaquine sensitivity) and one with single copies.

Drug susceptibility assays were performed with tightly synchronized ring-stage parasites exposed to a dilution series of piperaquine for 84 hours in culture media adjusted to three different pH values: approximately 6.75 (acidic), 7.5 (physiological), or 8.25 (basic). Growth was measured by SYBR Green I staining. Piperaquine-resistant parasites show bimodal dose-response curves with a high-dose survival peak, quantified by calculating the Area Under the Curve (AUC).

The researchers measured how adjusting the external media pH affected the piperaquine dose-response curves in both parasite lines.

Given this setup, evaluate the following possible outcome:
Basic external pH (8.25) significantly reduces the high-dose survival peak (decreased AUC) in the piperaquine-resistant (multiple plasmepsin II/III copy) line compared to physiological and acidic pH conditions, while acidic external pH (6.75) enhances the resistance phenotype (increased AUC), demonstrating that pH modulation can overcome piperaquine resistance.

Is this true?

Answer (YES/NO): NO